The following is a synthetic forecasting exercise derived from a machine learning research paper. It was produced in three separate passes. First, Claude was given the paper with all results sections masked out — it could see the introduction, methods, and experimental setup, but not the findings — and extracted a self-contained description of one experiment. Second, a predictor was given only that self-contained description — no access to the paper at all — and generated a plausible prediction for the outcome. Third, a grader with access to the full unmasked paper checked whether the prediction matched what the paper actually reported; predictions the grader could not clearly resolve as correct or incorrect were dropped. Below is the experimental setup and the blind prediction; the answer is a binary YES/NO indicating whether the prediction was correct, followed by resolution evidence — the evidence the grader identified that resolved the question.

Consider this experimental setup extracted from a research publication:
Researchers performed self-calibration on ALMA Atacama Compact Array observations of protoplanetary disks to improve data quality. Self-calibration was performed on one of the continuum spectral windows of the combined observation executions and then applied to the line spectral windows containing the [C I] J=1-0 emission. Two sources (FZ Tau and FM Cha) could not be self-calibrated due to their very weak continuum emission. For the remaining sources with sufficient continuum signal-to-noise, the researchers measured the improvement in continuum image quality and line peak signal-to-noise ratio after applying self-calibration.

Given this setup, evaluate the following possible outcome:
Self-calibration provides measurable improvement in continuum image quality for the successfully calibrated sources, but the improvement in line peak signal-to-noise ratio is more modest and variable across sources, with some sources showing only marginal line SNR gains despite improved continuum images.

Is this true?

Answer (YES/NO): NO